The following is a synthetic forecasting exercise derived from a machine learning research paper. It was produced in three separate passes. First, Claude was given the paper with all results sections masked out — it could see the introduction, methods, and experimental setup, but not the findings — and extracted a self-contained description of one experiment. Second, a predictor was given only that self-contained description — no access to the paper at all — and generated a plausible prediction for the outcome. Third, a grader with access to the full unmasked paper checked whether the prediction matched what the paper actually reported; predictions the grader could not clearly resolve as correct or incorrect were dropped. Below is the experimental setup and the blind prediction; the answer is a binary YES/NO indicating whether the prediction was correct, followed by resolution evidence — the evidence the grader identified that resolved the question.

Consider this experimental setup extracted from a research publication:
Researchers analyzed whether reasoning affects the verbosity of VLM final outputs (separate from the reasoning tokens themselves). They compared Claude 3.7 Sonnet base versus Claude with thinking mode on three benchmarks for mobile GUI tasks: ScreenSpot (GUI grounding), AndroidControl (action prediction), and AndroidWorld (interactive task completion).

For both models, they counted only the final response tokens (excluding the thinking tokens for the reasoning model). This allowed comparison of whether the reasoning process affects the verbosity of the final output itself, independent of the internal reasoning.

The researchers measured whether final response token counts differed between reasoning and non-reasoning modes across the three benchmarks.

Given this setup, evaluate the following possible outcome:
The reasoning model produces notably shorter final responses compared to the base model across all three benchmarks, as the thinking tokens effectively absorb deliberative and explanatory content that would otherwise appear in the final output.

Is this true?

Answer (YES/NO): NO